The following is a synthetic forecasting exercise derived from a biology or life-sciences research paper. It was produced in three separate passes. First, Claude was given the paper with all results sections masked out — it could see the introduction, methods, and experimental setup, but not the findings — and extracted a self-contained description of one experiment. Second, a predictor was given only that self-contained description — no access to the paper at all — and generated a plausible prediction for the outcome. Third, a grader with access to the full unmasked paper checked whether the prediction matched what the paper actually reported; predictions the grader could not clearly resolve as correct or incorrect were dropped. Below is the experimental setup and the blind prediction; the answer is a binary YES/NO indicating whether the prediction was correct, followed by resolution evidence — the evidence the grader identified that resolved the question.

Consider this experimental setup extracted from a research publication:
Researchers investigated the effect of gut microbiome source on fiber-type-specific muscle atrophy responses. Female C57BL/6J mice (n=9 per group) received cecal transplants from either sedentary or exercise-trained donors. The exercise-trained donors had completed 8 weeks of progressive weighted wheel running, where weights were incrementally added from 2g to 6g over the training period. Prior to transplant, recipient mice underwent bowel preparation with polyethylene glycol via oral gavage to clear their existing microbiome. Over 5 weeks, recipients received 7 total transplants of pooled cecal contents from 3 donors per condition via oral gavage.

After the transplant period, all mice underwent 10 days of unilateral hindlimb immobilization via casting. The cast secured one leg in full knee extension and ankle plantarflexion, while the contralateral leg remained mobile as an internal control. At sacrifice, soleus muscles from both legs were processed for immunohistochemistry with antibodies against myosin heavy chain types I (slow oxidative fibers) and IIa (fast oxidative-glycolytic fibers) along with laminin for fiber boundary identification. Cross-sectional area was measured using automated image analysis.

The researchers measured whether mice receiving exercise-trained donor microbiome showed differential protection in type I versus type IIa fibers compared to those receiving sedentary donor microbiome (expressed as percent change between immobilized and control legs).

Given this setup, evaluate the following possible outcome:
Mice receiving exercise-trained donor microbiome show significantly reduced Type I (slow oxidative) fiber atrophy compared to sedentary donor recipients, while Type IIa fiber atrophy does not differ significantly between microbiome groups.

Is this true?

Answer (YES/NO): NO